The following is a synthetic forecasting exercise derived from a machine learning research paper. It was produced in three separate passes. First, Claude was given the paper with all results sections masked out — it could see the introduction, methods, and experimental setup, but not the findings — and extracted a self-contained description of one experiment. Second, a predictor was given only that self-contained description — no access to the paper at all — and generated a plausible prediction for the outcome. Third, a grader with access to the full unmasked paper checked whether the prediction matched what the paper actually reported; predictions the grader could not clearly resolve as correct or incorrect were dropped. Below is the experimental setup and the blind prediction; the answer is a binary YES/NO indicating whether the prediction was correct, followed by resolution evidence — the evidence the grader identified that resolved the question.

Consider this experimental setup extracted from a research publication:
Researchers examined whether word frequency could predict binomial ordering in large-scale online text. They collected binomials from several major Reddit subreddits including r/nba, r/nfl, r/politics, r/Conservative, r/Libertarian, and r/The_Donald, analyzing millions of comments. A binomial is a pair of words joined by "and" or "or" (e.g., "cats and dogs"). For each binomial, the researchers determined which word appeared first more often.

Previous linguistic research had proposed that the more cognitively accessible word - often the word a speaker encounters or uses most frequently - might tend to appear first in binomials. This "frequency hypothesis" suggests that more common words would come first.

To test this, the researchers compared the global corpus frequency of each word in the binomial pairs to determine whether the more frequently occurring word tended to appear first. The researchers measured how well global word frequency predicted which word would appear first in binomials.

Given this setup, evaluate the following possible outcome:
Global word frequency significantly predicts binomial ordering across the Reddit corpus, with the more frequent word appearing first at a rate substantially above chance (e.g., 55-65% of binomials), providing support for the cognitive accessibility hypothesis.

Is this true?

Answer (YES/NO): NO